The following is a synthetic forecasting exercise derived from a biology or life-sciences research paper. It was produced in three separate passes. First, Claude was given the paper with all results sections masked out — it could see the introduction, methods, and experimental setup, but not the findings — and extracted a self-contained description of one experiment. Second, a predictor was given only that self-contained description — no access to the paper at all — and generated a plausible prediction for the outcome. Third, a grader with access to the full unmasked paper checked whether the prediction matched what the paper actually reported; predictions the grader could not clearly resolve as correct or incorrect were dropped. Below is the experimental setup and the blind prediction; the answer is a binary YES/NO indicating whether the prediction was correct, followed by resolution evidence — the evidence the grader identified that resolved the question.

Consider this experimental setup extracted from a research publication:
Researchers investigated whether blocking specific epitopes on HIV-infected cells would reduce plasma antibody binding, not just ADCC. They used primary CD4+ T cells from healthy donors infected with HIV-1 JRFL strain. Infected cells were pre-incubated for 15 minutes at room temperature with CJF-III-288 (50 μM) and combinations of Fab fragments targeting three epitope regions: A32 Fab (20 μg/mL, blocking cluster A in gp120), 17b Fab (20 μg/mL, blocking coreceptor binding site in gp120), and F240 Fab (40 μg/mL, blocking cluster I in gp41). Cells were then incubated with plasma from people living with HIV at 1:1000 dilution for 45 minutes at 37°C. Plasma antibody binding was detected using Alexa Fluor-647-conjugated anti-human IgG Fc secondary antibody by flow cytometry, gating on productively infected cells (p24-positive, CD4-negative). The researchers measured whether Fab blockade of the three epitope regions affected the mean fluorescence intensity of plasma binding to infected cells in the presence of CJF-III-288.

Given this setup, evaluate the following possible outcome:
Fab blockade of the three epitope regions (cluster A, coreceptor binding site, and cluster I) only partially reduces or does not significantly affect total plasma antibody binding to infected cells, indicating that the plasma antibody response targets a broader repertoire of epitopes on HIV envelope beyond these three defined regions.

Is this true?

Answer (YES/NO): NO